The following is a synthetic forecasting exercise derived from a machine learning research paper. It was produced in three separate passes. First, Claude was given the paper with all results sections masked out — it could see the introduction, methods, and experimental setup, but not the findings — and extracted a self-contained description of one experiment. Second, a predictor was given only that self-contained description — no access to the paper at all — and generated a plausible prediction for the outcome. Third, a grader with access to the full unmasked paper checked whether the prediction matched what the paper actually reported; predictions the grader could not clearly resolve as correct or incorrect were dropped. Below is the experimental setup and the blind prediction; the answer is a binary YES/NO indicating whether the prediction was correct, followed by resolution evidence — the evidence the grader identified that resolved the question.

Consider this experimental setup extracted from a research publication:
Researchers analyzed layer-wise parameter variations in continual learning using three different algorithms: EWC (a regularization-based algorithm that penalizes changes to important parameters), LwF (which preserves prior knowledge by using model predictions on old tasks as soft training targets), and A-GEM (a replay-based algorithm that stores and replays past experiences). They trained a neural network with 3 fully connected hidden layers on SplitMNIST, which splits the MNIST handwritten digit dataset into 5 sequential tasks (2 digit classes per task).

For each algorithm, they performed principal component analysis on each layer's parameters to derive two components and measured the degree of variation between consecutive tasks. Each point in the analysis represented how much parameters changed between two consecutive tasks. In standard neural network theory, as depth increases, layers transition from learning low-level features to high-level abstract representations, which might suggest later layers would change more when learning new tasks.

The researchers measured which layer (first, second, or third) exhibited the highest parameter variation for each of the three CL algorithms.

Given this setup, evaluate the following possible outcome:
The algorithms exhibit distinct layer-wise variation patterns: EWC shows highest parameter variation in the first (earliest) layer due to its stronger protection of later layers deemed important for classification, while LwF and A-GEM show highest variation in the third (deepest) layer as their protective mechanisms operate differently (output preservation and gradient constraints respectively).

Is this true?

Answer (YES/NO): NO